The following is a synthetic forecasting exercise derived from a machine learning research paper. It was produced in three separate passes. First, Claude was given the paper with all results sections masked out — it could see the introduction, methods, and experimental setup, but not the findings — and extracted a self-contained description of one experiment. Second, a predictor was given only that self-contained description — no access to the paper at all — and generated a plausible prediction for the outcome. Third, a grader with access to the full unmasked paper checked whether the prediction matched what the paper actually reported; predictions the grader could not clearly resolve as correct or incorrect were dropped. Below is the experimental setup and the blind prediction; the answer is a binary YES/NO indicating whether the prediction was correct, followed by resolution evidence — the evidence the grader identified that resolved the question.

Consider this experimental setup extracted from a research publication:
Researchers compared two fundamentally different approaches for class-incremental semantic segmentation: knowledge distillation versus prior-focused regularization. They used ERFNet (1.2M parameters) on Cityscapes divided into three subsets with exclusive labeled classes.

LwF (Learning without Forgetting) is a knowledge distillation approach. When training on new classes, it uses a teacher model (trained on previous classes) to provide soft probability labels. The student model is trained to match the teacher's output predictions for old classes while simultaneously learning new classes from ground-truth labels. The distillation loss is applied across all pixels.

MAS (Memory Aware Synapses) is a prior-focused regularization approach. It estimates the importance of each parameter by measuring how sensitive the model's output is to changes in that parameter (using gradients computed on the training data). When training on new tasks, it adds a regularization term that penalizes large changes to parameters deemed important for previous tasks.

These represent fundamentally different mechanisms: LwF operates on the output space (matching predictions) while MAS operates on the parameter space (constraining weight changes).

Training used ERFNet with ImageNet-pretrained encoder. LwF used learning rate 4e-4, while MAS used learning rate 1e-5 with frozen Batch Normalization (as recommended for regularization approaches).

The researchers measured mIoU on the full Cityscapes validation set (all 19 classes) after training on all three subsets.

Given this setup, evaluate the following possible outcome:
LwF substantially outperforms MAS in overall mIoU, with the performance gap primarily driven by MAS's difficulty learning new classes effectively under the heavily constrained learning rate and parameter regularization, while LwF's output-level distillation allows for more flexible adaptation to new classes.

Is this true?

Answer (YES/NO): NO